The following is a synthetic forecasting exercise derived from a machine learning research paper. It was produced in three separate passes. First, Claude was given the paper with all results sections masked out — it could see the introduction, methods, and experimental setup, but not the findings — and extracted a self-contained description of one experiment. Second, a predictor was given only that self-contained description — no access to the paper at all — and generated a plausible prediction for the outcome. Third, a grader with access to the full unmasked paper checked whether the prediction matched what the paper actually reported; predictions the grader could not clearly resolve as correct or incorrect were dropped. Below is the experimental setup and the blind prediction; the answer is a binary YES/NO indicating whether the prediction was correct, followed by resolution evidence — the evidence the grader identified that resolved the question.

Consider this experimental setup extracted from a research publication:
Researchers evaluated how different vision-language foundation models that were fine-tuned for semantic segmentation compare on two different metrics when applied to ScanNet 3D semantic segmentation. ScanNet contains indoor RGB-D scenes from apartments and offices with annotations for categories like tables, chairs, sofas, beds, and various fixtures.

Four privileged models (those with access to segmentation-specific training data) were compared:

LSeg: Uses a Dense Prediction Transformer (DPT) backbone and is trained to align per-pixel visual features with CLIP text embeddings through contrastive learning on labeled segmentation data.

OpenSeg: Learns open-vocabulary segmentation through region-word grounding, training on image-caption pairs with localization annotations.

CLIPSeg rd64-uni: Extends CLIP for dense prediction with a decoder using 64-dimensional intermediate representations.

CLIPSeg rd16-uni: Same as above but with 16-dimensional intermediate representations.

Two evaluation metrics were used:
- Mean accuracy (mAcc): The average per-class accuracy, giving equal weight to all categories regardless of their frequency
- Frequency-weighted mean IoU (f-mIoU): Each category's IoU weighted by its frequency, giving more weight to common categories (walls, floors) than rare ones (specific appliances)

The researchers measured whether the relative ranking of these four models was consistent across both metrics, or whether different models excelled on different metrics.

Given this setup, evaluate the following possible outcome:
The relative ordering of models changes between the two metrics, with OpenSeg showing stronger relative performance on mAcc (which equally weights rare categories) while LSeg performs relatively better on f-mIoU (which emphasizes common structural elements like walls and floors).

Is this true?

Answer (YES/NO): NO